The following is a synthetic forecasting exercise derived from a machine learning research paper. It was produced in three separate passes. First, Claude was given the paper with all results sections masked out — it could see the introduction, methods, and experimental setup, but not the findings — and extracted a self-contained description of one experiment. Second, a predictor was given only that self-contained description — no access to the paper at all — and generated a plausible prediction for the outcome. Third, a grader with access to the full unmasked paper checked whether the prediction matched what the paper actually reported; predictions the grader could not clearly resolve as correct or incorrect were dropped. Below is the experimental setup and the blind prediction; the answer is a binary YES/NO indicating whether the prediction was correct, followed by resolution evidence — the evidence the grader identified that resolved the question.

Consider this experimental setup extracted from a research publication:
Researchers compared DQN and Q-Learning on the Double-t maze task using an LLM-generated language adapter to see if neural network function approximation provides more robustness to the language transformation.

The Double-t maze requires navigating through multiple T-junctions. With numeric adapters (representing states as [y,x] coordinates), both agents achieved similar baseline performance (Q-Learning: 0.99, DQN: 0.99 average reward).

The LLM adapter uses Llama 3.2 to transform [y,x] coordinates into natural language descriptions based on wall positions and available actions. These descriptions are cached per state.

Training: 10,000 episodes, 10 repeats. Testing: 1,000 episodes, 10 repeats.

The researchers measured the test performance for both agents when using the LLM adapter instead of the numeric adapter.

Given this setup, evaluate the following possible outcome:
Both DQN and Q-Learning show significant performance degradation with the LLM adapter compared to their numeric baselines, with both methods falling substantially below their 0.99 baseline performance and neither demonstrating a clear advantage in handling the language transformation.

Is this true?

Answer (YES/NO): NO